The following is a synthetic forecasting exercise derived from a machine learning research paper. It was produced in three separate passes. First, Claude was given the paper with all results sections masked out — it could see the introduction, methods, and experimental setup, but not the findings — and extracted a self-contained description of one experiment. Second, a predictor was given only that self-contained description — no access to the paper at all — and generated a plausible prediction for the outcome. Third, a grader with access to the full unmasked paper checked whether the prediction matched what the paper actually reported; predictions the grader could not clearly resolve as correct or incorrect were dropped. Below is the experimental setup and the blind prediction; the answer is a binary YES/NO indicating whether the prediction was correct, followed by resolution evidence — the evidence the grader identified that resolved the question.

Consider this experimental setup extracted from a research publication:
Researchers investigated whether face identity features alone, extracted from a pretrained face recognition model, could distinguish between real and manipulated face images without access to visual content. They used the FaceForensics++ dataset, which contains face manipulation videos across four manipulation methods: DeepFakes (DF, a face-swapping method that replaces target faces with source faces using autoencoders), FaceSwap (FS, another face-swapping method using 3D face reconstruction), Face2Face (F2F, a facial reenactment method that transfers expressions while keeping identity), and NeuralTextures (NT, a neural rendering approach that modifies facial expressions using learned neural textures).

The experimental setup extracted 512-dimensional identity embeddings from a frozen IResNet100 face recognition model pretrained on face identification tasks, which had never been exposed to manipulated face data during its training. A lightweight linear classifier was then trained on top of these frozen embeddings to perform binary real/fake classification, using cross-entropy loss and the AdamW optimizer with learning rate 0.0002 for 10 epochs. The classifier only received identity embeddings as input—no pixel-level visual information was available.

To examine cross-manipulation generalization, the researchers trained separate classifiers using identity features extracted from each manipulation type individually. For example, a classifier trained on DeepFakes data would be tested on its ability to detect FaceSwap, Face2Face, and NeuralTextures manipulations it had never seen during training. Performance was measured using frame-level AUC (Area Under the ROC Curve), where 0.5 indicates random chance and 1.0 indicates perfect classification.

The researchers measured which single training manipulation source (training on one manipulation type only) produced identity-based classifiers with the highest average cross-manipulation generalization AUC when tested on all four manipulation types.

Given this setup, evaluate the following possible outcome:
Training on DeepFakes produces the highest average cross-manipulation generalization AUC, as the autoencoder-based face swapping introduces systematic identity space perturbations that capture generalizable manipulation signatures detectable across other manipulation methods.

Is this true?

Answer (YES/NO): YES